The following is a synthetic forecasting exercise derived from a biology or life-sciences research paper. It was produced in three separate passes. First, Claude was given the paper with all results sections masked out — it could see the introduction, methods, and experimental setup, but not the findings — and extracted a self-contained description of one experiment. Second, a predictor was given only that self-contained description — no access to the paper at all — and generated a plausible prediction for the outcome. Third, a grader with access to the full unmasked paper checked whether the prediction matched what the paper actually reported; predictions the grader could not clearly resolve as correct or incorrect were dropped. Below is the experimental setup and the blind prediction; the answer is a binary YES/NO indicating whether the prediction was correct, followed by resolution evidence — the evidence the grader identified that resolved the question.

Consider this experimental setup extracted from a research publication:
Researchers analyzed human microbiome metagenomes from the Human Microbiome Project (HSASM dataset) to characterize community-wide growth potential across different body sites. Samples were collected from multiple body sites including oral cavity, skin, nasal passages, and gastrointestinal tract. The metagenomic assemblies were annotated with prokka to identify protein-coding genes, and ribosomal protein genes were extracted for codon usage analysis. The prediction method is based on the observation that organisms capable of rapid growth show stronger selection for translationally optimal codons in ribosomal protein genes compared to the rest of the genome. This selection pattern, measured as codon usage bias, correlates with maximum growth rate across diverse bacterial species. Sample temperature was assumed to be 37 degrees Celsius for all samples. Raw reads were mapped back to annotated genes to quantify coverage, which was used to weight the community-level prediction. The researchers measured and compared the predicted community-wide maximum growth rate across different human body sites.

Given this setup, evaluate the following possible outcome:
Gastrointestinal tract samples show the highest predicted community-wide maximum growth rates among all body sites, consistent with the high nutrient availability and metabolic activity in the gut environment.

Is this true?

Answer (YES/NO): NO